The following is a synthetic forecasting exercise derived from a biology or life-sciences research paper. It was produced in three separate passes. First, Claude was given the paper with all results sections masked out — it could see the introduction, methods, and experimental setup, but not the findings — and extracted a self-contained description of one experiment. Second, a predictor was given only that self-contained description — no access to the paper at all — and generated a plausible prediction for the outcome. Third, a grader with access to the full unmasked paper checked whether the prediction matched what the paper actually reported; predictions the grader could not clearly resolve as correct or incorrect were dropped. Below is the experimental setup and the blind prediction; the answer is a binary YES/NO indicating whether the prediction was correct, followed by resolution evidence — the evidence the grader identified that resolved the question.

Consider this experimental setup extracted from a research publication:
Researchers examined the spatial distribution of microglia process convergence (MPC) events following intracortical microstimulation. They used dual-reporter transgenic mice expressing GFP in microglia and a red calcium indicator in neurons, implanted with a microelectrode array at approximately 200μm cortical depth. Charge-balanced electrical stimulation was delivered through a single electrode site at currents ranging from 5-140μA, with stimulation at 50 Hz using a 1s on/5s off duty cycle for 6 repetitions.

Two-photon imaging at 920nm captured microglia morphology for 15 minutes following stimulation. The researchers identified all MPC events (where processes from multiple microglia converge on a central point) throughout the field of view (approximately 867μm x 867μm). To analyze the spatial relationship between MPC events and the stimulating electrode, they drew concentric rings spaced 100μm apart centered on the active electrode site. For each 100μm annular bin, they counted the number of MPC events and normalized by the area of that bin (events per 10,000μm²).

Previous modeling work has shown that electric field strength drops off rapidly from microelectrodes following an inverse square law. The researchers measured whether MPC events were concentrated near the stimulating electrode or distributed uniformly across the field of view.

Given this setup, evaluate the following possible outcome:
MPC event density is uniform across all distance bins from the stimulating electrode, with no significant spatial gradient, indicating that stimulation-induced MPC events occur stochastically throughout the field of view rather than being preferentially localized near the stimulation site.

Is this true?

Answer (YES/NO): YES